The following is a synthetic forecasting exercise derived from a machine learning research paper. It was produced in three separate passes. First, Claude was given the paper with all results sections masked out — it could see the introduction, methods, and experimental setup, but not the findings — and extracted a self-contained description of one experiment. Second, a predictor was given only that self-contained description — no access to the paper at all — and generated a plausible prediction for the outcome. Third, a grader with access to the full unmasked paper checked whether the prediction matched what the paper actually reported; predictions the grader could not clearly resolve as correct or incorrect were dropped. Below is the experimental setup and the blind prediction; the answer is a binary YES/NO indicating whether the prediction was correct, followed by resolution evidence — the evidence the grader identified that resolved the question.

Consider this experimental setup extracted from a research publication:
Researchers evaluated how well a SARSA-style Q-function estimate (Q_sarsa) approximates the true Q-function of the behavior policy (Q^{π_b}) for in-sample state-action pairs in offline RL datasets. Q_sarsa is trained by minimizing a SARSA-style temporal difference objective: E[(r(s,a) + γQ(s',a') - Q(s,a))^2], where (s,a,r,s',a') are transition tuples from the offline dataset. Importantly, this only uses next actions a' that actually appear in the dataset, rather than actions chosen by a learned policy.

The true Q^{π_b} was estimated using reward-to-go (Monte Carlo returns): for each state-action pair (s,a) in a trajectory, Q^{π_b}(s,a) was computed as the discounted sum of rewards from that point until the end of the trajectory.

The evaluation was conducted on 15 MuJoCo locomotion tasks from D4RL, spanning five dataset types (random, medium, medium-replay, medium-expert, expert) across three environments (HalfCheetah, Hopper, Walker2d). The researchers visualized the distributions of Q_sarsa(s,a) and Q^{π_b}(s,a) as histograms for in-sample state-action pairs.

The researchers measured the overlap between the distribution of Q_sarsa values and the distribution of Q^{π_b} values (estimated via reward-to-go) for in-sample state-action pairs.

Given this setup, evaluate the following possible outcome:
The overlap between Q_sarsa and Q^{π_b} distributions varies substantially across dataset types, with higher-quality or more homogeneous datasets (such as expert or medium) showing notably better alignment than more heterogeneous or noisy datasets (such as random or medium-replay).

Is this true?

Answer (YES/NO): NO